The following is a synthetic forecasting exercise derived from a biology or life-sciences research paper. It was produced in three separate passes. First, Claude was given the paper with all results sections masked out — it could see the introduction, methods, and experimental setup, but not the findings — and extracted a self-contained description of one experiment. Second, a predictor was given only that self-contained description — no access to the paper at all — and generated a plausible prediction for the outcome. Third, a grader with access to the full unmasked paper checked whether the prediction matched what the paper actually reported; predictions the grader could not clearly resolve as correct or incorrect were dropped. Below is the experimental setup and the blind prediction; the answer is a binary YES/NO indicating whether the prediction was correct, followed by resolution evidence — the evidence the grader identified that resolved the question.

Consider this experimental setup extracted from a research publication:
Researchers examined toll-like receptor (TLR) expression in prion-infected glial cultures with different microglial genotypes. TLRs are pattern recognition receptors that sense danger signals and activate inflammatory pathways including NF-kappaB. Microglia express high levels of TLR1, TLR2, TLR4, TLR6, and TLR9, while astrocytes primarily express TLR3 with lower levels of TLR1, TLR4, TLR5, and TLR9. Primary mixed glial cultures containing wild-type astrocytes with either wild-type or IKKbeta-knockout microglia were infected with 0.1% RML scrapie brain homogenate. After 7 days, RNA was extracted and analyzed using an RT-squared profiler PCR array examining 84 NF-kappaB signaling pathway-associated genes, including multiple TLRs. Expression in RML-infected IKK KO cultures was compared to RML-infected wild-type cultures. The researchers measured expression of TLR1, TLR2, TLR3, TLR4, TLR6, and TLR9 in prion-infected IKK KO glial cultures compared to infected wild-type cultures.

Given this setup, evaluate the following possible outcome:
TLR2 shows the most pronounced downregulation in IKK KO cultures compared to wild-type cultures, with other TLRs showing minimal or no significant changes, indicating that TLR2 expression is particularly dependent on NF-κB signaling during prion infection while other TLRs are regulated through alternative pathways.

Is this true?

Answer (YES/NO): NO